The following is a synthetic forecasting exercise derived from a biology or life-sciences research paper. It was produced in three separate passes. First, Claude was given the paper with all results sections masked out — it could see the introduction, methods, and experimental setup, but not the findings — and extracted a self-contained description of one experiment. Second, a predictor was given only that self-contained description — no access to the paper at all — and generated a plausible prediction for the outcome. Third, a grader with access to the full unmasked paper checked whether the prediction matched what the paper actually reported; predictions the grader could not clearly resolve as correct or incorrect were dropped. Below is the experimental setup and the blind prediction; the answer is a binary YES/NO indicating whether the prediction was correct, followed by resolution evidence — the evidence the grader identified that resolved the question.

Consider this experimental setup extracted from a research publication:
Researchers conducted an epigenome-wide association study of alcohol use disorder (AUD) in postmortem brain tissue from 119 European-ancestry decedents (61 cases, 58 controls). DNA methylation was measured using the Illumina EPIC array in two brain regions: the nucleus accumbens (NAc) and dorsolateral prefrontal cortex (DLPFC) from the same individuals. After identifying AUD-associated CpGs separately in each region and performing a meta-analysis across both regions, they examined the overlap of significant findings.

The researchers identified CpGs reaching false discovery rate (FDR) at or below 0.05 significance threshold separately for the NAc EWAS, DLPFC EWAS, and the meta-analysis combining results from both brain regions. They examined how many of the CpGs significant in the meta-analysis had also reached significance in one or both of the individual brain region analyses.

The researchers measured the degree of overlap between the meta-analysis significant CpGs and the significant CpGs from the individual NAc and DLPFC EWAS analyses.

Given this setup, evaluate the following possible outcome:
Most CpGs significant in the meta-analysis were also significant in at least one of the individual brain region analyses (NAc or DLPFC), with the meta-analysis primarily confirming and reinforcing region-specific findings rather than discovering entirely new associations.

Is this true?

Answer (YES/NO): NO